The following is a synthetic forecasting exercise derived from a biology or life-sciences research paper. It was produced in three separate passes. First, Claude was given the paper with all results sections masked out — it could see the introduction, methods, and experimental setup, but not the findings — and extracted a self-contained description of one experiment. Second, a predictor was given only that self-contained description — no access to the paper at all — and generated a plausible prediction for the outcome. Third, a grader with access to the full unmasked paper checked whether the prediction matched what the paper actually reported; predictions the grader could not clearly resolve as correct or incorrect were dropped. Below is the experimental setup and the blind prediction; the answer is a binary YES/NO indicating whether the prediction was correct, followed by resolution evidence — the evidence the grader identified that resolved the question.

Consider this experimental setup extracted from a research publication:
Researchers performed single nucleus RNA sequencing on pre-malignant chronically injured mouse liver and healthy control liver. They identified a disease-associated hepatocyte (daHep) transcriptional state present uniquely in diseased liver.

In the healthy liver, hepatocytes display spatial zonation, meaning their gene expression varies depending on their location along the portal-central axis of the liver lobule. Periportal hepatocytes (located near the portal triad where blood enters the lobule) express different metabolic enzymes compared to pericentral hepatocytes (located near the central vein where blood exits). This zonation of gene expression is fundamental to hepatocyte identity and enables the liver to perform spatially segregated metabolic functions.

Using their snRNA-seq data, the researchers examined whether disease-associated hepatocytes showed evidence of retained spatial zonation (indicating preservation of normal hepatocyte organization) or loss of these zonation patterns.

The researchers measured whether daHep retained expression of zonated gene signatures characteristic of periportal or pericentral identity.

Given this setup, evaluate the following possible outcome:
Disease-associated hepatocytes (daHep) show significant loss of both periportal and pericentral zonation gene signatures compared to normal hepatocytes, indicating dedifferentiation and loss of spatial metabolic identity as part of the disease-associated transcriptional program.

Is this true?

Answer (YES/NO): YES